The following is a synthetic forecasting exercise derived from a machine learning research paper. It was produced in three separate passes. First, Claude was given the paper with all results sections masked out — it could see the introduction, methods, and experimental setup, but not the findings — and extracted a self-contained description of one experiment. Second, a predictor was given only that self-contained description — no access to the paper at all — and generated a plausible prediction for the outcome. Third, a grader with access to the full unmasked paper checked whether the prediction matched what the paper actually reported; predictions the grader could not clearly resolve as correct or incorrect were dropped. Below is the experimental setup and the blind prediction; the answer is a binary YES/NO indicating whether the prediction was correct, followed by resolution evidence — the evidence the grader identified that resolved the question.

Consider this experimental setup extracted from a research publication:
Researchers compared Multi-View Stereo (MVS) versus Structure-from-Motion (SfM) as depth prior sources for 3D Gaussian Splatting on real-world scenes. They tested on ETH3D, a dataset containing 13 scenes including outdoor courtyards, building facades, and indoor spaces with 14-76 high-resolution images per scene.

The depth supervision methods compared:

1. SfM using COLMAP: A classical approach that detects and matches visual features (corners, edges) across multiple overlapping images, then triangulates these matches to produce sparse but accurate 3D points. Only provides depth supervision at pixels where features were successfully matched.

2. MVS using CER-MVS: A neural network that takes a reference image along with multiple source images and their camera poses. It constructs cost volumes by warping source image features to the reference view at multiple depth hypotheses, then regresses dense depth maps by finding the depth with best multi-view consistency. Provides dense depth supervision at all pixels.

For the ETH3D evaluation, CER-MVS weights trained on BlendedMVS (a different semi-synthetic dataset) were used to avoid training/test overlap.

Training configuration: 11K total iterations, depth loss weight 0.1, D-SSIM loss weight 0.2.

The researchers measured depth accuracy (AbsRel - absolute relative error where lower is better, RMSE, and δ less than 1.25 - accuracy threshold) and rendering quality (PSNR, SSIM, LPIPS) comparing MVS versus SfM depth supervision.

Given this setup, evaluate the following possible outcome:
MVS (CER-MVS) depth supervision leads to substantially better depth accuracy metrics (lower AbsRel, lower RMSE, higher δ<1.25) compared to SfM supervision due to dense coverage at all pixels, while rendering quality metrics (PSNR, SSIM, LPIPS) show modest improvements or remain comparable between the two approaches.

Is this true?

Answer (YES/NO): NO